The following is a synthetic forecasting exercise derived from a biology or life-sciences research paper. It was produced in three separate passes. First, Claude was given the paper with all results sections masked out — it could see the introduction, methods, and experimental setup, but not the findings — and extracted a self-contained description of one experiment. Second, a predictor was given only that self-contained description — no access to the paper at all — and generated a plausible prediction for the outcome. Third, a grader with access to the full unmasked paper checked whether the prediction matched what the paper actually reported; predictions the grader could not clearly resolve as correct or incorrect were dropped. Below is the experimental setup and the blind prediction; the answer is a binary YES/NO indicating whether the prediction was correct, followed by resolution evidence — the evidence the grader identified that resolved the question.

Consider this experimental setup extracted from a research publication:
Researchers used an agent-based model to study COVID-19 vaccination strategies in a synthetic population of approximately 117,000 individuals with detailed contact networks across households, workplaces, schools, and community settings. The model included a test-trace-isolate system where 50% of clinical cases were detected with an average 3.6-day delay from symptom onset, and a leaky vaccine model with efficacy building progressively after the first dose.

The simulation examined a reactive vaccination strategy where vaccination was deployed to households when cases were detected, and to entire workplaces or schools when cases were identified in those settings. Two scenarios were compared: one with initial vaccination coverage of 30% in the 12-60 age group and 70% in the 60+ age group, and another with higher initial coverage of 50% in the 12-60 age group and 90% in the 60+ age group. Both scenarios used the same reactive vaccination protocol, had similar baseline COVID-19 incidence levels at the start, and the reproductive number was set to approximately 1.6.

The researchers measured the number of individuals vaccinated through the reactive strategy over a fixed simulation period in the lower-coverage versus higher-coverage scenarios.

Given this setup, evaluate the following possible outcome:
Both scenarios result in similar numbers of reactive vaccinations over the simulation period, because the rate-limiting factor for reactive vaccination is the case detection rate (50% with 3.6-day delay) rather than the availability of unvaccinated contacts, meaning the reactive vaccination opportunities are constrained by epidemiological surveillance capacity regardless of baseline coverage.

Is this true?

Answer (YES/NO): NO